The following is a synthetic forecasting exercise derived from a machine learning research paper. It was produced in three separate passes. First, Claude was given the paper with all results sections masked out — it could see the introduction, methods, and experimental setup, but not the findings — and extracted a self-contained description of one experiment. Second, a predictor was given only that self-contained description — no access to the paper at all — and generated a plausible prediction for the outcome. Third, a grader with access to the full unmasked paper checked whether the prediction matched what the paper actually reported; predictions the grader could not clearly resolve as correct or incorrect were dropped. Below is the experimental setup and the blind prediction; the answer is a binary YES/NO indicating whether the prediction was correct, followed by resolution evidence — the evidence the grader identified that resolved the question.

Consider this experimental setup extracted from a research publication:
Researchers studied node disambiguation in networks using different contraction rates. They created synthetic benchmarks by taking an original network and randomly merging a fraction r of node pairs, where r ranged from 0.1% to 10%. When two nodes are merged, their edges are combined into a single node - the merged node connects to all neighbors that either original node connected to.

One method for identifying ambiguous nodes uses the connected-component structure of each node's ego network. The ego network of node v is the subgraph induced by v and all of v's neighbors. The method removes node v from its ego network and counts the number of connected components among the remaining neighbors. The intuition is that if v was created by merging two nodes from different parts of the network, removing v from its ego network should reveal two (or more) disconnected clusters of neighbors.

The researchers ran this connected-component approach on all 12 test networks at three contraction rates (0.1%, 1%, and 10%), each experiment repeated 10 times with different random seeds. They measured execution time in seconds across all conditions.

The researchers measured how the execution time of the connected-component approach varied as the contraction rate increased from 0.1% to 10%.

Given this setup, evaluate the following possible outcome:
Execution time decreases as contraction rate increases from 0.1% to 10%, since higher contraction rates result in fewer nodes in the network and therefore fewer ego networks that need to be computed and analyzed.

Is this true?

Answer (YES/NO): NO